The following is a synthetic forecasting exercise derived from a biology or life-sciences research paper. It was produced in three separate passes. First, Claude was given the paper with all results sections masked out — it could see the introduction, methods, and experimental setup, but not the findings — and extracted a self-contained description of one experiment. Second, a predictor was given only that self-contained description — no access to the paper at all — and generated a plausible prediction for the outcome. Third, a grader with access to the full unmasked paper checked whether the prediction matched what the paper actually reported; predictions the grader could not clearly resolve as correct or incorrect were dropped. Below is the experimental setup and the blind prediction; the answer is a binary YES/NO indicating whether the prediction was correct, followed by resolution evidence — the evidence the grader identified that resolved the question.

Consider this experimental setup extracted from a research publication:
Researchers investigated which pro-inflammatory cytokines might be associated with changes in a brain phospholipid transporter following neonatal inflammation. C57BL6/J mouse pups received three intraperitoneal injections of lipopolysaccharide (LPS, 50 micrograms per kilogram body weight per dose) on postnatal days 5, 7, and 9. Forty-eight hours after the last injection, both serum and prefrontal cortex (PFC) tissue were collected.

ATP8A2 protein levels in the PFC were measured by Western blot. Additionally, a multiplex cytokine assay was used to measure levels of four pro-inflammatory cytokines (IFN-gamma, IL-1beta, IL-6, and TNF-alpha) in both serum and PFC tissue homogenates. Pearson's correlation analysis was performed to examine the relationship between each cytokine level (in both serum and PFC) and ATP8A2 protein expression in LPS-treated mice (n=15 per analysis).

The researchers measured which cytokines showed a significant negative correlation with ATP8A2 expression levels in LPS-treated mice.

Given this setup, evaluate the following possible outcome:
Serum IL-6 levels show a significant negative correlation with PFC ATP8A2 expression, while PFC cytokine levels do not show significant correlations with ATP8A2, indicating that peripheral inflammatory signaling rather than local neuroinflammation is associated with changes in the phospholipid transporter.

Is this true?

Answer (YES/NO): NO